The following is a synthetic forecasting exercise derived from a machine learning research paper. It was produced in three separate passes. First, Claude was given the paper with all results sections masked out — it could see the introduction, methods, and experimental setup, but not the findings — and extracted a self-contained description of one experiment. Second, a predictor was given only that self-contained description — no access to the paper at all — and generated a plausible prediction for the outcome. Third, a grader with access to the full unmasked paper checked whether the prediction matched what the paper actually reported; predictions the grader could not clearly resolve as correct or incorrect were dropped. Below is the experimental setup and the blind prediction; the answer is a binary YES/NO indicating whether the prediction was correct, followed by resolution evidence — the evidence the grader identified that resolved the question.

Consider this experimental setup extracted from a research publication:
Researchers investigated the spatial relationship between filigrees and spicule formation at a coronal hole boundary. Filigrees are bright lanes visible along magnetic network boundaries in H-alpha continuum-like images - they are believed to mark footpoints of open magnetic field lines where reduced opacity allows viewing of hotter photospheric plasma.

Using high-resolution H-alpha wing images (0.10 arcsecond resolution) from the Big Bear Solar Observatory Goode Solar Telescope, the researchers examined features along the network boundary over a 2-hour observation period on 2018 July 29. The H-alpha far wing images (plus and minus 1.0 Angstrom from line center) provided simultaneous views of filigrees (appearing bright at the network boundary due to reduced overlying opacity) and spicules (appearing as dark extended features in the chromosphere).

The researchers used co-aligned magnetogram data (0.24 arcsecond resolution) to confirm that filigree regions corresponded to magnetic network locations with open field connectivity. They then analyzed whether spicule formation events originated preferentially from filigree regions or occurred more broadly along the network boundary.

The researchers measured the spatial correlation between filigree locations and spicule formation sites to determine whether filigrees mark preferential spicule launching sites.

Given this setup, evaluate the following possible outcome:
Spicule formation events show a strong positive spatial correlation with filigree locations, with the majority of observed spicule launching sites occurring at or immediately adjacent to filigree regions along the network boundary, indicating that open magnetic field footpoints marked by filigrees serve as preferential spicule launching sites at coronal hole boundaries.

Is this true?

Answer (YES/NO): YES